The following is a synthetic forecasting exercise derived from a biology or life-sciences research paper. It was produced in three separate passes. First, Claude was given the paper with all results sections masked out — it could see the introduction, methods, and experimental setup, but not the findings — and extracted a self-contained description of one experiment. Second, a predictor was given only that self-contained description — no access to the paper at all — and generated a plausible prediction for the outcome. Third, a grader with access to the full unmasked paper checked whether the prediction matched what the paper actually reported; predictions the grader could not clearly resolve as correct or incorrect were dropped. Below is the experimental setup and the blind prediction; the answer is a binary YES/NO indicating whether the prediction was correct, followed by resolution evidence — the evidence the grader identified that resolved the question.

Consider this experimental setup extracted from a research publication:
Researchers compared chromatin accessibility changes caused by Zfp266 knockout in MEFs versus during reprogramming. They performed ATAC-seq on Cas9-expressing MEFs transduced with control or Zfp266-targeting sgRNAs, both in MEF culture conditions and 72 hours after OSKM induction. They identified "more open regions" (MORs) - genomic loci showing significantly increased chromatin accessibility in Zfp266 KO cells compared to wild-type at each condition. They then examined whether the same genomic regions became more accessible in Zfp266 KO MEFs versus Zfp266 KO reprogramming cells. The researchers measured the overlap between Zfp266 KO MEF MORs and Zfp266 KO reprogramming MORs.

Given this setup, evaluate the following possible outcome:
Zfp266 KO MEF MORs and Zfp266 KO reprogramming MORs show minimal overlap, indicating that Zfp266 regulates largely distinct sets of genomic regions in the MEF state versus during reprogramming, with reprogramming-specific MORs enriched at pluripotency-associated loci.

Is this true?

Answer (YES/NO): YES